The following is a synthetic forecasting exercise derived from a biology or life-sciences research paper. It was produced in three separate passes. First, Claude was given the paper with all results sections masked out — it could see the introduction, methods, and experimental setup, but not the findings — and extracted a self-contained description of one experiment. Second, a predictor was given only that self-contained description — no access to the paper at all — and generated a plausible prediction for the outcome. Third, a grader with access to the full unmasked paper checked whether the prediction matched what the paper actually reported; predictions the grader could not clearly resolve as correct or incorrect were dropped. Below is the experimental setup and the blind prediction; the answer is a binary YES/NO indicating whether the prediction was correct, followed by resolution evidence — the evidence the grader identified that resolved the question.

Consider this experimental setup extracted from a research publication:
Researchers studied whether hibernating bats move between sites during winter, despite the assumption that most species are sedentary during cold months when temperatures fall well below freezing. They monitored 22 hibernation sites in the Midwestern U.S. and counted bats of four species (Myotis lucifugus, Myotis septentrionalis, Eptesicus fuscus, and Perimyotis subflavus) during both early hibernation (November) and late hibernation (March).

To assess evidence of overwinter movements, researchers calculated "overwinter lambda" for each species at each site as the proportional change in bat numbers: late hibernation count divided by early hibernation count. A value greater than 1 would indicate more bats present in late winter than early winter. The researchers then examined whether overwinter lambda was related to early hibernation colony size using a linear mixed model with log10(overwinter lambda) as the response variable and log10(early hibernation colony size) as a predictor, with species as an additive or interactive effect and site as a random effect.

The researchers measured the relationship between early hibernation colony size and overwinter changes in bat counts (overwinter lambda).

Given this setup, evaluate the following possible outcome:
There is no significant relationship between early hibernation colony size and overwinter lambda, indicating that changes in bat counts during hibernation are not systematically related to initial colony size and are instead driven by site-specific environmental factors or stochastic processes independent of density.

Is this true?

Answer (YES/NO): NO